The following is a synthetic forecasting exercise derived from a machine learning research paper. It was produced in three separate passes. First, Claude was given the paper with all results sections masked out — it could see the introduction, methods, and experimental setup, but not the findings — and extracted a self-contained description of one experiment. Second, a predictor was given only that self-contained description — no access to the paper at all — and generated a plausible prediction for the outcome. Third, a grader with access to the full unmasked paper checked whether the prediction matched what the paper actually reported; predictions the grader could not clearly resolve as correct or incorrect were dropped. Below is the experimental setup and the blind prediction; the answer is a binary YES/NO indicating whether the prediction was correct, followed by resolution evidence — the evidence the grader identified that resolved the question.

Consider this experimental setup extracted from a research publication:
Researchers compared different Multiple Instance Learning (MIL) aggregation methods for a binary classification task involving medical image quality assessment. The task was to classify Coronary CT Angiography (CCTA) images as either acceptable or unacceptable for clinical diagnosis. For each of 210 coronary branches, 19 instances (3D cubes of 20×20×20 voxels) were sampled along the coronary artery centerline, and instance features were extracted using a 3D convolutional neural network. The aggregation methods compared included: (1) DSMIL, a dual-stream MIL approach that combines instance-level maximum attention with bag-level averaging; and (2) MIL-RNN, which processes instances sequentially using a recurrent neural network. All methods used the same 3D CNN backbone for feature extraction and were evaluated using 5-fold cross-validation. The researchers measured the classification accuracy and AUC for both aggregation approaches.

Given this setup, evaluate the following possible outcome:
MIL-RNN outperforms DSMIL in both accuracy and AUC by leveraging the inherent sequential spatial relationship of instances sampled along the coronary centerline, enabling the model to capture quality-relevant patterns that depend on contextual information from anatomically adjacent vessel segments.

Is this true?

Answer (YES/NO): YES